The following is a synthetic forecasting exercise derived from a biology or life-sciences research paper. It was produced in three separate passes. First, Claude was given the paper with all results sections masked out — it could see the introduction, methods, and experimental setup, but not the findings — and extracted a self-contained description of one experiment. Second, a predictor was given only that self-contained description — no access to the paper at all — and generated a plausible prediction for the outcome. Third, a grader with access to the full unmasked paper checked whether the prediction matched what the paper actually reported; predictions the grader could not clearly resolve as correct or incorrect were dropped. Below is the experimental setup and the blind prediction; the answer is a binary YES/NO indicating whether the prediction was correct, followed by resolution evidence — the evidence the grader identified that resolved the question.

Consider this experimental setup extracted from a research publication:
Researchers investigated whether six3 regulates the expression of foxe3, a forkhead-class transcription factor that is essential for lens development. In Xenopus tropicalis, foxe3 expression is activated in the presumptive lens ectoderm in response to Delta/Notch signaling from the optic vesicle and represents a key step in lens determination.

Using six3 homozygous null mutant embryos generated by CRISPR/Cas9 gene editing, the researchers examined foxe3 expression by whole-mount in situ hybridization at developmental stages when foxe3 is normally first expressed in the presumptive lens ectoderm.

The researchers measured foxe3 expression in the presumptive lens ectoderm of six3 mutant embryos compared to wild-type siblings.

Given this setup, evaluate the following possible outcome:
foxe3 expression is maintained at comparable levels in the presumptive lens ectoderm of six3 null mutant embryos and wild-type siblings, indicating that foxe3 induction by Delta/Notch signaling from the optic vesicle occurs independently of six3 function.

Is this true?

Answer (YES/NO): NO